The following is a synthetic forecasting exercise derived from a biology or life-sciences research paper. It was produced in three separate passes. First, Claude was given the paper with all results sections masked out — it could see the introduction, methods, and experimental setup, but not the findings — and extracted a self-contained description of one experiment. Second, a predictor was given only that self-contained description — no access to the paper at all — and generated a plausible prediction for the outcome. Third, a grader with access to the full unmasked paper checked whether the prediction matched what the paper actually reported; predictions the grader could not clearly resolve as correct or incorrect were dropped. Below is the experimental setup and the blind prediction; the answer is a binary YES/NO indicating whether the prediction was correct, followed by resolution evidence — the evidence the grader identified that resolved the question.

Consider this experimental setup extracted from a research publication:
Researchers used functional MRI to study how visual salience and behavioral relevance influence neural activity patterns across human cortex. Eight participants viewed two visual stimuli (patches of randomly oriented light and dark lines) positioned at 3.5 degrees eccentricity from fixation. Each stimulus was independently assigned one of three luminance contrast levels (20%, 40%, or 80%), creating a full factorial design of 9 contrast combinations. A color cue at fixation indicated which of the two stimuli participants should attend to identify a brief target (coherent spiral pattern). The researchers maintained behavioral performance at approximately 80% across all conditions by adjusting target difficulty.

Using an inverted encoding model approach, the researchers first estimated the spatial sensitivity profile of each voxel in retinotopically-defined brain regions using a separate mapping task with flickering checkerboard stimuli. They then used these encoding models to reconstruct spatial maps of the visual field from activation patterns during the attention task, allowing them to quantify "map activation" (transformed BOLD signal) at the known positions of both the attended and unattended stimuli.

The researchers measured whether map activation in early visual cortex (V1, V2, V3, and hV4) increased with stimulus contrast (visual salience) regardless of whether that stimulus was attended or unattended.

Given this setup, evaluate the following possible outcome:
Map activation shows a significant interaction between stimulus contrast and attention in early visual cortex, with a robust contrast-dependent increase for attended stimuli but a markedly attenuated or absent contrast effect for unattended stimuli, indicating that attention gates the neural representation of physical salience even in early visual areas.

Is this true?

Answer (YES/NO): NO